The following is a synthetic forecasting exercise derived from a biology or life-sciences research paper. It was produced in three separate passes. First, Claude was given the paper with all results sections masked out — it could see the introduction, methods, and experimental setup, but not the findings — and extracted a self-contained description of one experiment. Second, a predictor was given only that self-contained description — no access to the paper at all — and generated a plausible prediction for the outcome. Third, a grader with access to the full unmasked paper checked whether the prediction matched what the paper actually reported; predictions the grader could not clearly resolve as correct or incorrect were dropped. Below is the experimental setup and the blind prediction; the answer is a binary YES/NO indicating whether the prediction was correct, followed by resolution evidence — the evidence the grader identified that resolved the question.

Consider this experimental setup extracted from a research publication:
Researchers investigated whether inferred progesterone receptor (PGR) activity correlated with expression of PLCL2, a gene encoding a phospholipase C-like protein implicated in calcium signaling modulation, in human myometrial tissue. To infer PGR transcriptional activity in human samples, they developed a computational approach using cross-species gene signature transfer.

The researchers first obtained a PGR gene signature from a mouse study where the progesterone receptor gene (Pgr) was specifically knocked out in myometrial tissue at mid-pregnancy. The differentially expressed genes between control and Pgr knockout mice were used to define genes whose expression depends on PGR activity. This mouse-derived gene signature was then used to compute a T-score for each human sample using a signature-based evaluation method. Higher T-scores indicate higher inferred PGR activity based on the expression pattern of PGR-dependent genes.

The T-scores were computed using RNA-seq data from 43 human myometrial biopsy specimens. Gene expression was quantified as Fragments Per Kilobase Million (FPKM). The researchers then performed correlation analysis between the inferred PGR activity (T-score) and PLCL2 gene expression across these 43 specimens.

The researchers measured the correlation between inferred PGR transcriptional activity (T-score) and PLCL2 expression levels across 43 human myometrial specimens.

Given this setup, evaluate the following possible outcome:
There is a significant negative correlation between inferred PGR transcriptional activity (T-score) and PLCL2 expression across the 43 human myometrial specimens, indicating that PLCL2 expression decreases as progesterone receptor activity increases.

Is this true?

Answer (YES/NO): NO